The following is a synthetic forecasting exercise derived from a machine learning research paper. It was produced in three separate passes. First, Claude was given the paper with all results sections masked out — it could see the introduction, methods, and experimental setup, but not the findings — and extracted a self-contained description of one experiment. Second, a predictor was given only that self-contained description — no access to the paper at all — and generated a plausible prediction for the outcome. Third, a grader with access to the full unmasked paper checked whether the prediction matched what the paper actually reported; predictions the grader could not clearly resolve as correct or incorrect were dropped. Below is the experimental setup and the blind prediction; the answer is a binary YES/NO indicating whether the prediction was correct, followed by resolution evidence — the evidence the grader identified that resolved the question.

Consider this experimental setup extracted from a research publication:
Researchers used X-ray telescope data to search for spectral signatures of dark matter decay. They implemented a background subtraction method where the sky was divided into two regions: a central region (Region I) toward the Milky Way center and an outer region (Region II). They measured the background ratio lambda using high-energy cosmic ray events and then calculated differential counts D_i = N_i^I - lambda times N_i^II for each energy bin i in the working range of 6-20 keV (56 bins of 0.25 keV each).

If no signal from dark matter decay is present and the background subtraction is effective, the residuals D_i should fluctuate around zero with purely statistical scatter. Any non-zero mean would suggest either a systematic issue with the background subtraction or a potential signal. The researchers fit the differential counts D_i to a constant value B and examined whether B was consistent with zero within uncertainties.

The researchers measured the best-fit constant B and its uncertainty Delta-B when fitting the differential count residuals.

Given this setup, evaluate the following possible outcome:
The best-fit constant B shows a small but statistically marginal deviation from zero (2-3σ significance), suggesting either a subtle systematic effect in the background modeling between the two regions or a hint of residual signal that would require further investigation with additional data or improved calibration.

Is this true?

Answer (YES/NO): NO